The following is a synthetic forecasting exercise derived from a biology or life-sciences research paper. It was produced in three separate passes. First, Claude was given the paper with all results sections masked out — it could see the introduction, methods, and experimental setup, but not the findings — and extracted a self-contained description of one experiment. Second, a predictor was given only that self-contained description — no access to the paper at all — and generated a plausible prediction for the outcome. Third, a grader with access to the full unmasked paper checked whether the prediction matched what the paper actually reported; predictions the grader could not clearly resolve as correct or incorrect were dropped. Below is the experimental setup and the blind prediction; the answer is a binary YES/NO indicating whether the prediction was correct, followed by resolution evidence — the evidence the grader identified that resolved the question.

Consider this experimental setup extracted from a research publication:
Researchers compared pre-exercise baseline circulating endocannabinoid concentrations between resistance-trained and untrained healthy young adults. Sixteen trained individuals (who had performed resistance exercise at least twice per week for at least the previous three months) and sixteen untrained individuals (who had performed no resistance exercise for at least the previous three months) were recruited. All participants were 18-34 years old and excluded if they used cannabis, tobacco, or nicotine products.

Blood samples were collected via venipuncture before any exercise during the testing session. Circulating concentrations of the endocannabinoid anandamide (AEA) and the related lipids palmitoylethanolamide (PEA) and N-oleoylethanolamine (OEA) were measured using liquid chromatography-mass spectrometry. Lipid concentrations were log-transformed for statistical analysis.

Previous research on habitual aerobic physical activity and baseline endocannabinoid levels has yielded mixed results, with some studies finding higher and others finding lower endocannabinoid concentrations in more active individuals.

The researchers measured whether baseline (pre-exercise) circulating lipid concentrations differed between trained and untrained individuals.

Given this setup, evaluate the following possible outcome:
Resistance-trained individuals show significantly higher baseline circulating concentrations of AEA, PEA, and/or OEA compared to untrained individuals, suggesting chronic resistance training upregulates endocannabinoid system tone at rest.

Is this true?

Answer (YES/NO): NO